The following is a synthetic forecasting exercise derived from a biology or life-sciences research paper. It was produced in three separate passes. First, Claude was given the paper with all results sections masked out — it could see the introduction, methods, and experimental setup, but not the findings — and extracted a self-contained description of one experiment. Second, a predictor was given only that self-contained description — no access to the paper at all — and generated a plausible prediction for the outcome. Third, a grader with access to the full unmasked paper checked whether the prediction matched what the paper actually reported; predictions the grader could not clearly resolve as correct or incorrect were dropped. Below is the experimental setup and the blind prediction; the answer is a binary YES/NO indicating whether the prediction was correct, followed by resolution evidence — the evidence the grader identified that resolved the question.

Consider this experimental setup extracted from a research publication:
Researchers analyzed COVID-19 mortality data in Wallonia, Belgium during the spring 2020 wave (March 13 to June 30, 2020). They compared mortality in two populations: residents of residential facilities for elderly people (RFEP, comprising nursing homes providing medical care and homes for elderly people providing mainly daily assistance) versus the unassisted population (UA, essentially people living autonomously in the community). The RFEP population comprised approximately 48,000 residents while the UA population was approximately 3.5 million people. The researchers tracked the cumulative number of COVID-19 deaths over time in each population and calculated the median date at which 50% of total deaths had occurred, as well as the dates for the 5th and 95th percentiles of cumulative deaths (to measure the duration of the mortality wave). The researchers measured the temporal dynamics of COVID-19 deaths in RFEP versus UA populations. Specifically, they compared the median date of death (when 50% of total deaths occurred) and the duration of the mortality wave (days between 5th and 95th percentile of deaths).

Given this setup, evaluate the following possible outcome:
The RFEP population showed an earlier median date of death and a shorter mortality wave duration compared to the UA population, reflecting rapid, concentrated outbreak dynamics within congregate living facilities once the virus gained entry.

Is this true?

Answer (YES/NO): NO